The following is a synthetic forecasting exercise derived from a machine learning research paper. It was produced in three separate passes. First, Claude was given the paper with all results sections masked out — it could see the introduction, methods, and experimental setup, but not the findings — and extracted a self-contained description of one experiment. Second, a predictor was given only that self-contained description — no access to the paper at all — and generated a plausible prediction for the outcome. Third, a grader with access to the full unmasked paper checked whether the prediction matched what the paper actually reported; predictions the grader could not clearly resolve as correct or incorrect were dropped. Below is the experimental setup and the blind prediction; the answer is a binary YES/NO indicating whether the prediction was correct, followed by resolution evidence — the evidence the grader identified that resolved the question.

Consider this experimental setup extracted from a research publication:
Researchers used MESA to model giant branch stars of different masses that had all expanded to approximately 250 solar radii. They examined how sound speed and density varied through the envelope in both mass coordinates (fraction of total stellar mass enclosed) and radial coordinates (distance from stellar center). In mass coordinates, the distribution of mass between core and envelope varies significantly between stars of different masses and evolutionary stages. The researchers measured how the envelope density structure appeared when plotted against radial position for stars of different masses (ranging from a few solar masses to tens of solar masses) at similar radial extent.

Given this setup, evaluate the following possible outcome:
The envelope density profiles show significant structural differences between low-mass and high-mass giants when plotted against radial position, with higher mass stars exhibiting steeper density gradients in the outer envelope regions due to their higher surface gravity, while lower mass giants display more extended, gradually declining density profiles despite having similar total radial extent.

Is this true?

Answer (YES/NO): NO